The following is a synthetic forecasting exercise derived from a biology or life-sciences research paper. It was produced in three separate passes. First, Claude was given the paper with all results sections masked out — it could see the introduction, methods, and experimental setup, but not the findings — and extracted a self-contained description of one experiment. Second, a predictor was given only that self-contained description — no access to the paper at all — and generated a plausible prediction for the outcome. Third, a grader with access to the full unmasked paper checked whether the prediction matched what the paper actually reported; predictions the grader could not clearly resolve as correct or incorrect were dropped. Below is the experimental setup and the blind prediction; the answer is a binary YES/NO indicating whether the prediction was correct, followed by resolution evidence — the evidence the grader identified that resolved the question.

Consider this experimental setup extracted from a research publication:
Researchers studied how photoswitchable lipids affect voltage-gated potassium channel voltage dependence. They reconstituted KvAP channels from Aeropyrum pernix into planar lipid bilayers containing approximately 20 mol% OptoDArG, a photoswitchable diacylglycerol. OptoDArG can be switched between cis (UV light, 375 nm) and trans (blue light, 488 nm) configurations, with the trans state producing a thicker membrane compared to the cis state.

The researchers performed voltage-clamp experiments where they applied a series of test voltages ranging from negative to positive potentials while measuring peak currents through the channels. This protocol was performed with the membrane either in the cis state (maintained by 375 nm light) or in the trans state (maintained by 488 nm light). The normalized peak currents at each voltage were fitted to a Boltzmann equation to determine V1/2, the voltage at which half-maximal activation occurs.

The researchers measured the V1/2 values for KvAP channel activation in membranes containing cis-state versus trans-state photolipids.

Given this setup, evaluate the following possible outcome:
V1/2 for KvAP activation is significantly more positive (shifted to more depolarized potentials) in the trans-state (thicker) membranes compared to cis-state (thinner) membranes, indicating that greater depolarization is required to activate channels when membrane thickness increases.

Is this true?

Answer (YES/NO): NO